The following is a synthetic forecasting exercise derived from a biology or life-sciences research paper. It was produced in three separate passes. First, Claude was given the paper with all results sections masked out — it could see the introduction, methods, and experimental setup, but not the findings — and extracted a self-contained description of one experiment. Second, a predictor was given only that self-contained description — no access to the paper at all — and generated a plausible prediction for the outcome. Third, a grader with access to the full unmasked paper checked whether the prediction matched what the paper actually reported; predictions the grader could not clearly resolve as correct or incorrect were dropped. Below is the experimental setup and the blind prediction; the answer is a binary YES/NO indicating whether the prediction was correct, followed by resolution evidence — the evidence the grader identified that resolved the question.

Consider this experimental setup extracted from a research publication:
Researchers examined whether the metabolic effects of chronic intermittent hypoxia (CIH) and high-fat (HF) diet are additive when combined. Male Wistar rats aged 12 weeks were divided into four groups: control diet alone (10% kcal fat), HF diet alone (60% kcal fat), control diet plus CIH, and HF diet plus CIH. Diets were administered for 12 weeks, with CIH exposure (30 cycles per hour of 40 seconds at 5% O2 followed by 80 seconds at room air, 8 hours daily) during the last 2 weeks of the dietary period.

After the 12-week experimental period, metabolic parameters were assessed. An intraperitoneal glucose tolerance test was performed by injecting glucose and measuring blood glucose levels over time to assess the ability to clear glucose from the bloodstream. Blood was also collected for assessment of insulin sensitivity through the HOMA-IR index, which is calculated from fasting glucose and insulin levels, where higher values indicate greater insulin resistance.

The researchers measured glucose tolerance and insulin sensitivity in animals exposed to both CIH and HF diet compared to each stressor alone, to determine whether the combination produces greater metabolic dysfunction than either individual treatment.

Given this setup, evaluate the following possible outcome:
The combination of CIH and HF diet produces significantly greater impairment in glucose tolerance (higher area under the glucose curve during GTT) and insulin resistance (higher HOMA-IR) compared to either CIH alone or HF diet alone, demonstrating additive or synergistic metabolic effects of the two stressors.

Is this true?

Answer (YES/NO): NO